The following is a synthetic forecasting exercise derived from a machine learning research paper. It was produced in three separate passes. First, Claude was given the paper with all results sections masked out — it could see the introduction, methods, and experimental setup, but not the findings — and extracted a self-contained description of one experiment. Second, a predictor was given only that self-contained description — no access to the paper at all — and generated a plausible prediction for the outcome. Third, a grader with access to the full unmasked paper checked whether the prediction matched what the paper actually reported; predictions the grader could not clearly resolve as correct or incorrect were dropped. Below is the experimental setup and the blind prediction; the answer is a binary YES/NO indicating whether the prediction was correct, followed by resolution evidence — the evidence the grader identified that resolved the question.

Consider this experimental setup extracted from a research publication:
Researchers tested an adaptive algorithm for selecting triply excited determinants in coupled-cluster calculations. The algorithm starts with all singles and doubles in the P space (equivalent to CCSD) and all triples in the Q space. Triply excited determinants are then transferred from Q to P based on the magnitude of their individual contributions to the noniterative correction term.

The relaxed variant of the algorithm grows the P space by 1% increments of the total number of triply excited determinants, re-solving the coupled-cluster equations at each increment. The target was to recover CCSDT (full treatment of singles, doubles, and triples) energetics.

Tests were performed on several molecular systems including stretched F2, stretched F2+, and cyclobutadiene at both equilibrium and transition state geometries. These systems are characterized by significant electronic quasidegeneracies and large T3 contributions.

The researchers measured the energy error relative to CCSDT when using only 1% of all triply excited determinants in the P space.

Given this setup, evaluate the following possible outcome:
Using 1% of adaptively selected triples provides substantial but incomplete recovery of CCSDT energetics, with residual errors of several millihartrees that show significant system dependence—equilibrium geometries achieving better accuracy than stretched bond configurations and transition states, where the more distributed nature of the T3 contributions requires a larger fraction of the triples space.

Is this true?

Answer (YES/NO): NO